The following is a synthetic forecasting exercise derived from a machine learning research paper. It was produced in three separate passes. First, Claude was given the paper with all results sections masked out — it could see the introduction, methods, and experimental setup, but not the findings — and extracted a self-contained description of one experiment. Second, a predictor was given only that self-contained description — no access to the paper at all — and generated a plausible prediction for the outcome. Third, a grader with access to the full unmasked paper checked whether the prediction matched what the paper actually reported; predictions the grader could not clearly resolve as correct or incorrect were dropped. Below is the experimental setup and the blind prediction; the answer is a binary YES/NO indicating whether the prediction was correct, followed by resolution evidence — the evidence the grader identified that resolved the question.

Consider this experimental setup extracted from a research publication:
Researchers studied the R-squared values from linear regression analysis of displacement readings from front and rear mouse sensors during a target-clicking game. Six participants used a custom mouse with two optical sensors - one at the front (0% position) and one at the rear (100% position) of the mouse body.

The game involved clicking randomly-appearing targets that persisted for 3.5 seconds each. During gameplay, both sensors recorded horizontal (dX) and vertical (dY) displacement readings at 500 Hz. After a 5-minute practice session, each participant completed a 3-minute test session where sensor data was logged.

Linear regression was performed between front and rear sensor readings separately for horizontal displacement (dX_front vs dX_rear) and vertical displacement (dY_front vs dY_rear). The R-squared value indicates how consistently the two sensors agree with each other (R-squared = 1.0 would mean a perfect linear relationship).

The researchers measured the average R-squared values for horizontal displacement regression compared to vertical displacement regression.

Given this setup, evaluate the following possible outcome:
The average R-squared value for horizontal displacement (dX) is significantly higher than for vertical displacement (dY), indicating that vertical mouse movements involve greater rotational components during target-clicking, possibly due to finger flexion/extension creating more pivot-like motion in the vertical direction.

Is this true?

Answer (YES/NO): NO